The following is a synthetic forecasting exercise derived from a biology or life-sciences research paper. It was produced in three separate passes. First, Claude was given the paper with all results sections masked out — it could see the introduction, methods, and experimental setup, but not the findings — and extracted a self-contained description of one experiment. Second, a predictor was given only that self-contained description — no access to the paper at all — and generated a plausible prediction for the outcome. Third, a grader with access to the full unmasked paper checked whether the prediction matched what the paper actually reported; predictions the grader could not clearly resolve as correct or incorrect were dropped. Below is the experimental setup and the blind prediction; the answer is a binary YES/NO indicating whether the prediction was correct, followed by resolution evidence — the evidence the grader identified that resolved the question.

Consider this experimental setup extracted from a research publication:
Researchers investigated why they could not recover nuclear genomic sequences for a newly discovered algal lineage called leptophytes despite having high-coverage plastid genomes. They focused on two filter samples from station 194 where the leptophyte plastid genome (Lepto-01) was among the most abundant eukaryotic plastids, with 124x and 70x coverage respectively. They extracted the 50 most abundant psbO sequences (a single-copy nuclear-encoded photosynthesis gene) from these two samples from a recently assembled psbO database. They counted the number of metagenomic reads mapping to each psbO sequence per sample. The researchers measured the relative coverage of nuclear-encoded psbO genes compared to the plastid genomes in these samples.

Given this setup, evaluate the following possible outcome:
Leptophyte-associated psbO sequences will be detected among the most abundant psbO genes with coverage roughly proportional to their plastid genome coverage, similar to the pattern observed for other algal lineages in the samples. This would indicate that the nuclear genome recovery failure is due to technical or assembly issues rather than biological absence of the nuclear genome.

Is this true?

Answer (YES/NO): NO